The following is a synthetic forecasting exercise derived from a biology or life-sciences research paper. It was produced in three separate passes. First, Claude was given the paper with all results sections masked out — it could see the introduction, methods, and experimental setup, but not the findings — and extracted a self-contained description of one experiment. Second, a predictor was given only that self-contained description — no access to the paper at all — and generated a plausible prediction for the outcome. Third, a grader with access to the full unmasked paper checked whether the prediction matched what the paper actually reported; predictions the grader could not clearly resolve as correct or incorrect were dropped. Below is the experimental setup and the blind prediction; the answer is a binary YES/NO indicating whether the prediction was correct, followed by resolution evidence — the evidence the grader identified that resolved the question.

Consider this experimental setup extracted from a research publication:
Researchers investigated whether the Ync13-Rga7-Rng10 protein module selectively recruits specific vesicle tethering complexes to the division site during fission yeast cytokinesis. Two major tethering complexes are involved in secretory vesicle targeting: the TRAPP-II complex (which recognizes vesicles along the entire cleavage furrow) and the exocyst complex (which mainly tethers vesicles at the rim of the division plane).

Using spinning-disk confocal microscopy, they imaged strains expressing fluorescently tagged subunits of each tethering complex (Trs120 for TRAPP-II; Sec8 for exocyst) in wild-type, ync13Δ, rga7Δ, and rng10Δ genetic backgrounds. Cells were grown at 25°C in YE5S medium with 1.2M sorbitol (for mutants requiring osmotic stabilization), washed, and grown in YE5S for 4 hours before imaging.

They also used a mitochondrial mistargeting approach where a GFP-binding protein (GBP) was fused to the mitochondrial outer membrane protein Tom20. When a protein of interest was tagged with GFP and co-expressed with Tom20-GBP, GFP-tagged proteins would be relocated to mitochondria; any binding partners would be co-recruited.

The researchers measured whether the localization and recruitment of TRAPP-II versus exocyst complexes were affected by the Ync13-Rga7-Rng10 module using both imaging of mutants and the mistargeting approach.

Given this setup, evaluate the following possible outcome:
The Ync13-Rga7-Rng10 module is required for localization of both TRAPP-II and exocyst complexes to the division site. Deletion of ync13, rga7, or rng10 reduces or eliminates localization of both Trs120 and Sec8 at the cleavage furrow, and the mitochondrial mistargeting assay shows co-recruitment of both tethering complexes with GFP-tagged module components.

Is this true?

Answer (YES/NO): NO